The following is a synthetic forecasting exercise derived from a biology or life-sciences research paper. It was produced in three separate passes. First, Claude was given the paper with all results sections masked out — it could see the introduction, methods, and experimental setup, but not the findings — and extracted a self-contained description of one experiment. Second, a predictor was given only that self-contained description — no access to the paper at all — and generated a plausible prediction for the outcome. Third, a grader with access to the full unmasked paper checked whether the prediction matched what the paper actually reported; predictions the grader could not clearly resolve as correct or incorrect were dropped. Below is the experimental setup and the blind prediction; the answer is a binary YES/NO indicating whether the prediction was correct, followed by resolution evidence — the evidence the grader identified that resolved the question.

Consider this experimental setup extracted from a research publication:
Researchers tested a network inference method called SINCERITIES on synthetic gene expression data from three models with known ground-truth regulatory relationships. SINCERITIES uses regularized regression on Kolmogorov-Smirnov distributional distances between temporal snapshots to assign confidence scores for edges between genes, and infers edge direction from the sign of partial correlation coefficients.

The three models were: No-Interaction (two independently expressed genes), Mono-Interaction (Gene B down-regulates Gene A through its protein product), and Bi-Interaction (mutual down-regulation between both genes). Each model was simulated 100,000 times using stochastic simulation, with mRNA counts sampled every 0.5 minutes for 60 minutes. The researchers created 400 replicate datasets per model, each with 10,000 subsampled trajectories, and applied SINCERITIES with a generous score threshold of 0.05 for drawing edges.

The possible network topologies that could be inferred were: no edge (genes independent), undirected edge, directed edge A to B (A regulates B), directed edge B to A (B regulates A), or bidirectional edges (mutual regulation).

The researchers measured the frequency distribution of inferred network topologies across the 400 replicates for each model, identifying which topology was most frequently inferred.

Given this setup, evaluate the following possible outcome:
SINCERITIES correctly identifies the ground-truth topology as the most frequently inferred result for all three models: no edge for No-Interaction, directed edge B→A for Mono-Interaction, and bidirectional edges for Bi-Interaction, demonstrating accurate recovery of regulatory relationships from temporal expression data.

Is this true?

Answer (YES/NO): NO